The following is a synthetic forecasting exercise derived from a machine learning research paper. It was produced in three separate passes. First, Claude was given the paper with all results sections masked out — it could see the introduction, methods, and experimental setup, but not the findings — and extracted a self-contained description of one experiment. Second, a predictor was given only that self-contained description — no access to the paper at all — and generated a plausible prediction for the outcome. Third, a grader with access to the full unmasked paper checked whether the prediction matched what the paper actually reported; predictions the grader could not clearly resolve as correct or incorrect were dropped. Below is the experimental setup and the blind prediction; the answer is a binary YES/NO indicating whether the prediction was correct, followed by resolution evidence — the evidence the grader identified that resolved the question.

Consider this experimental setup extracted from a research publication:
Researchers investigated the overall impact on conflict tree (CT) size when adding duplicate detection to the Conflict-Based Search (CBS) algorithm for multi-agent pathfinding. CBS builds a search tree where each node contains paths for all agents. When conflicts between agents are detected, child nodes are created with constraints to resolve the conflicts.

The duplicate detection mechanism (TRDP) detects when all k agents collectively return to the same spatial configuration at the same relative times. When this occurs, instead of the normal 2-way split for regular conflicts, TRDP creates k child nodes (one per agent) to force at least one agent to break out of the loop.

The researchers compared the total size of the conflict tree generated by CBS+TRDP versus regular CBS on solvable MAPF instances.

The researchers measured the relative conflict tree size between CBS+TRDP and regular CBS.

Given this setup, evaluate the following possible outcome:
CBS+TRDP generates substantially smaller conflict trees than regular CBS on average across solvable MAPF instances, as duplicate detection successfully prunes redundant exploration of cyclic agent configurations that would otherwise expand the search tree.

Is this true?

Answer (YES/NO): NO